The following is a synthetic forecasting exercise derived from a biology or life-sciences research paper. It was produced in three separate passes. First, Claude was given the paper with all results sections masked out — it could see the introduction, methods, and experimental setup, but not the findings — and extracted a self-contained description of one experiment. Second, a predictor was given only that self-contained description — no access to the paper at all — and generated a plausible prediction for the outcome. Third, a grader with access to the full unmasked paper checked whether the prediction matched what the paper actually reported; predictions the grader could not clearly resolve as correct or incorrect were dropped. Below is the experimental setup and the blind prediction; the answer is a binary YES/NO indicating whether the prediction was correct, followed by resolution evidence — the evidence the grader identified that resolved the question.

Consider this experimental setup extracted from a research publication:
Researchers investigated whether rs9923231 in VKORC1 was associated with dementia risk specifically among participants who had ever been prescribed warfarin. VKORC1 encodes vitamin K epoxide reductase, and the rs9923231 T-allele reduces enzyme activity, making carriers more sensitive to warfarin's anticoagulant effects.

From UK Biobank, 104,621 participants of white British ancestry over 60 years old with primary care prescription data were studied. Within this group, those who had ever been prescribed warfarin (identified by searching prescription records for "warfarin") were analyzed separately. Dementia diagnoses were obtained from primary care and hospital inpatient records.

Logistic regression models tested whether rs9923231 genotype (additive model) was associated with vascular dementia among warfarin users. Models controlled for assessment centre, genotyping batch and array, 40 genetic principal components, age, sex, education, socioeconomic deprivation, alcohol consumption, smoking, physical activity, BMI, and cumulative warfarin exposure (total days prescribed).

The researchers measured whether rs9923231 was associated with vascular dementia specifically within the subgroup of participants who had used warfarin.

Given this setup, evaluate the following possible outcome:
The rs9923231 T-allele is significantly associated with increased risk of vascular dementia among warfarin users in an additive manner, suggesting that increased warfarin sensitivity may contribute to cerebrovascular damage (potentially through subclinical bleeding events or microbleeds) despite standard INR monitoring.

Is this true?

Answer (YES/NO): NO